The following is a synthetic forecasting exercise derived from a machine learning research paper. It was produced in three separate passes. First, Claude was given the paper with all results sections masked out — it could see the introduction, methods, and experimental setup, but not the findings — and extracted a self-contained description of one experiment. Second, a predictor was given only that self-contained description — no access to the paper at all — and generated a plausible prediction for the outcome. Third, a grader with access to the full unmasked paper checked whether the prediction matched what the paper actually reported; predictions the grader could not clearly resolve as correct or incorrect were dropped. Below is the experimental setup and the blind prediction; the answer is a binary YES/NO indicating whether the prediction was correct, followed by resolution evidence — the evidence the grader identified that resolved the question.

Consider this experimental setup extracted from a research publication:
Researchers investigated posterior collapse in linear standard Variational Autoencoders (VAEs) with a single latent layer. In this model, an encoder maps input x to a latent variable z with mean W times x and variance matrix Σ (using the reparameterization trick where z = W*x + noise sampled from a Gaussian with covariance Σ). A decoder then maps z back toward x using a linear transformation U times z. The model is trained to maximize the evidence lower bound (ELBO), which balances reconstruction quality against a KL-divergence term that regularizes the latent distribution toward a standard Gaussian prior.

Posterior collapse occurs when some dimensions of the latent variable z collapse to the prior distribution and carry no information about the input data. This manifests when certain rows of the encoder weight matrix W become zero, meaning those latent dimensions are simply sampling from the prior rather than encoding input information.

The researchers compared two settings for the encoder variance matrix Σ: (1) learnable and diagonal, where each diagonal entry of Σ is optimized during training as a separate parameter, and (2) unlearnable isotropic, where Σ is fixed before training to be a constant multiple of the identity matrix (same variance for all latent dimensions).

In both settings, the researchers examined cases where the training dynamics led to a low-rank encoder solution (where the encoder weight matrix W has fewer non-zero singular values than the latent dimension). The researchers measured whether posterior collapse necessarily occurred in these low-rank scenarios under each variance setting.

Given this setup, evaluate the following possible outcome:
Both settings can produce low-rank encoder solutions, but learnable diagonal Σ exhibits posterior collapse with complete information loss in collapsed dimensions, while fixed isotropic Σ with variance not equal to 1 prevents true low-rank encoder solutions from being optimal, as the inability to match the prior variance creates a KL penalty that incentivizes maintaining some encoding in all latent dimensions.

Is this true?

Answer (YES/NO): NO